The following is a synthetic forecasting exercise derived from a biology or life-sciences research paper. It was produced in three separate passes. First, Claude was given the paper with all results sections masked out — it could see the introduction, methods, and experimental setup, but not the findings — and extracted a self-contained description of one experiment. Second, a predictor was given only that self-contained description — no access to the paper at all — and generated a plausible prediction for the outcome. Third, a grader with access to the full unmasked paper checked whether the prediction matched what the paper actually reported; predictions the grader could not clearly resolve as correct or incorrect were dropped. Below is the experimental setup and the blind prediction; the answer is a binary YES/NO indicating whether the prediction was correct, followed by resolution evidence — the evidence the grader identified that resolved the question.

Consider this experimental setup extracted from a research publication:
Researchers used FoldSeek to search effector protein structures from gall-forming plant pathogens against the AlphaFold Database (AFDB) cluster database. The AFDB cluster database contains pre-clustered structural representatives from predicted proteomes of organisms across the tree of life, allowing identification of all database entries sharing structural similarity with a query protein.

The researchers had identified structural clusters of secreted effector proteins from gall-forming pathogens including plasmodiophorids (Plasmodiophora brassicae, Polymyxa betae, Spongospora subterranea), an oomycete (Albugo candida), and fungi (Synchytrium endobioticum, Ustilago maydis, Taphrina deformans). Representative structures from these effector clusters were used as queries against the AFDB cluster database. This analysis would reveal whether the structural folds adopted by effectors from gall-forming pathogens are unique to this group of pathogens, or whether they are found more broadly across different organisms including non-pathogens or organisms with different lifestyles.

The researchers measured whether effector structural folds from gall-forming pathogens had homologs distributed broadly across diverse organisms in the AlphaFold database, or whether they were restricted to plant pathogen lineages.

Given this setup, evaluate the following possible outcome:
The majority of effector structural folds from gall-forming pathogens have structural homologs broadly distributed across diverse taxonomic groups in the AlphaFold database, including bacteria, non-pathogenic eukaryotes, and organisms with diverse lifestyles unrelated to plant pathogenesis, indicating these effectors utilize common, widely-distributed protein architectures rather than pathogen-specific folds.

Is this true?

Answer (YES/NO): NO